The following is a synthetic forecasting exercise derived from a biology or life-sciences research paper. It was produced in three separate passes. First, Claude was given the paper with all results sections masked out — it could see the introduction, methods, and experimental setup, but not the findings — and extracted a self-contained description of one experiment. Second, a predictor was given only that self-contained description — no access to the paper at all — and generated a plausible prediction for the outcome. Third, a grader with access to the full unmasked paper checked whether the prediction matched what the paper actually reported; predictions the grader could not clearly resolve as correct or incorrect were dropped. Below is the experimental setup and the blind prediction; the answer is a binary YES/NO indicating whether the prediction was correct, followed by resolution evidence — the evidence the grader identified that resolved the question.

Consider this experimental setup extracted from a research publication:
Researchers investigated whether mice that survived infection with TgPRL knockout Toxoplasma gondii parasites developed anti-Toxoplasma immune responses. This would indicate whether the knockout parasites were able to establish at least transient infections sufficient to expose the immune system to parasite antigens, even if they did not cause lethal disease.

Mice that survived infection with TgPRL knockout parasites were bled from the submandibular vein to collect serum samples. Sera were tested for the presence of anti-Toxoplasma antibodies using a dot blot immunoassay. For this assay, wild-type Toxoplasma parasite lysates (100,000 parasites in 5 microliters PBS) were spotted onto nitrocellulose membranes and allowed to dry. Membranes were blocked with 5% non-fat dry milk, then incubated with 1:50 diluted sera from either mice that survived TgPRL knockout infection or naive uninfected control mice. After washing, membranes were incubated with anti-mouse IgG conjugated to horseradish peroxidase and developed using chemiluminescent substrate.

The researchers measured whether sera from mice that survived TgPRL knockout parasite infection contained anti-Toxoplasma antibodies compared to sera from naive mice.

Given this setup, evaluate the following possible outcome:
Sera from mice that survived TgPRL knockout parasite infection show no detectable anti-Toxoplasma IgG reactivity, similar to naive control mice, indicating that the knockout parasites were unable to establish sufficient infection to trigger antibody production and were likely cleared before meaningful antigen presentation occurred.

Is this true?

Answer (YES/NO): NO